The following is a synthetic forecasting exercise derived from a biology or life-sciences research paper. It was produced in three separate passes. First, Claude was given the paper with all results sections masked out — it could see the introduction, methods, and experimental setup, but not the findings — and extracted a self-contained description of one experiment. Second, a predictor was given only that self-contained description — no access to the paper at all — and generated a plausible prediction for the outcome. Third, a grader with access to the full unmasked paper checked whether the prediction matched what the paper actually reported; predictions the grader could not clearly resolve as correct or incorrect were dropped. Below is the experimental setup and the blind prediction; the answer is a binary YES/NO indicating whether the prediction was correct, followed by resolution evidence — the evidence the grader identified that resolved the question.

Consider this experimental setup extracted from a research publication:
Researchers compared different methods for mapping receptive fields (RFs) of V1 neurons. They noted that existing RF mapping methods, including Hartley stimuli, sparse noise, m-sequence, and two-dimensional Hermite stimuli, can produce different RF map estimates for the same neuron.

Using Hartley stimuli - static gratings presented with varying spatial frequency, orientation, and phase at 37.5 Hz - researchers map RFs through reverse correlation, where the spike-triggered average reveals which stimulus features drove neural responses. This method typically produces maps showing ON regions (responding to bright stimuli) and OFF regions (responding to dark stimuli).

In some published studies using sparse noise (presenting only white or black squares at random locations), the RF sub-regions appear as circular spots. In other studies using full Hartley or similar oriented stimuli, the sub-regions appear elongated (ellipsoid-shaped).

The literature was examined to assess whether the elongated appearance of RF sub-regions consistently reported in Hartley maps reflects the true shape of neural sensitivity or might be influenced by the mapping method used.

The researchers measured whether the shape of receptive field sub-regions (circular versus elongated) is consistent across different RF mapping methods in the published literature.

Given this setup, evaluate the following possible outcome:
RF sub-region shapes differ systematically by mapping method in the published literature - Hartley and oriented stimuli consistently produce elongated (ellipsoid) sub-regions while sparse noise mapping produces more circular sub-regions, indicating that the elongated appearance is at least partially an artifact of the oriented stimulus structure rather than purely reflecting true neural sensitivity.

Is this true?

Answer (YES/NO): YES